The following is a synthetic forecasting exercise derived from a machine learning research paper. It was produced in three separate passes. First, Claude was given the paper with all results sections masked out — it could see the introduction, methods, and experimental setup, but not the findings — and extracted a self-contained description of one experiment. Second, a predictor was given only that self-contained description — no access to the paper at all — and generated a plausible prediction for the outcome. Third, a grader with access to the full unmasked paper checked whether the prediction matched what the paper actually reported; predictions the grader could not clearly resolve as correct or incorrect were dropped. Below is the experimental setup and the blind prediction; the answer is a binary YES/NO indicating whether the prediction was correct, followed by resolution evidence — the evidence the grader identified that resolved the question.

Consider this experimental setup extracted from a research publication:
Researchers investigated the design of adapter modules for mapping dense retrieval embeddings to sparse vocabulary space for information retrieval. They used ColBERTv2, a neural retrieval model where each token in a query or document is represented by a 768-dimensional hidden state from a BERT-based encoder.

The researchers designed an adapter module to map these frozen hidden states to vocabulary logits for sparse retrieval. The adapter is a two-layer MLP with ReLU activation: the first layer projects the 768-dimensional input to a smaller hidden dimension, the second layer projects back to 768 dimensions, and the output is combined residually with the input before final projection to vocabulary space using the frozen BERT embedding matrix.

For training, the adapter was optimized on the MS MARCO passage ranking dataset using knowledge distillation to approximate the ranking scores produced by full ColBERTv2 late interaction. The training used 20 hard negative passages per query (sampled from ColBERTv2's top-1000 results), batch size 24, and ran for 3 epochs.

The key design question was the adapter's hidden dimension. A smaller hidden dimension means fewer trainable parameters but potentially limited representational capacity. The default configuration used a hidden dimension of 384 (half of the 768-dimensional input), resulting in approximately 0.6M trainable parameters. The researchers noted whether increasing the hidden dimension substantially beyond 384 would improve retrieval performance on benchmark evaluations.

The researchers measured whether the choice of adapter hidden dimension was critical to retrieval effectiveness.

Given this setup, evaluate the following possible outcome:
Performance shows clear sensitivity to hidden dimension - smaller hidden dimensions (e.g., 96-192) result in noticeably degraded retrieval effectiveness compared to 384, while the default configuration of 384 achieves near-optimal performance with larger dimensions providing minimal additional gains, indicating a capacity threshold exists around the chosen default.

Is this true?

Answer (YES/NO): NO